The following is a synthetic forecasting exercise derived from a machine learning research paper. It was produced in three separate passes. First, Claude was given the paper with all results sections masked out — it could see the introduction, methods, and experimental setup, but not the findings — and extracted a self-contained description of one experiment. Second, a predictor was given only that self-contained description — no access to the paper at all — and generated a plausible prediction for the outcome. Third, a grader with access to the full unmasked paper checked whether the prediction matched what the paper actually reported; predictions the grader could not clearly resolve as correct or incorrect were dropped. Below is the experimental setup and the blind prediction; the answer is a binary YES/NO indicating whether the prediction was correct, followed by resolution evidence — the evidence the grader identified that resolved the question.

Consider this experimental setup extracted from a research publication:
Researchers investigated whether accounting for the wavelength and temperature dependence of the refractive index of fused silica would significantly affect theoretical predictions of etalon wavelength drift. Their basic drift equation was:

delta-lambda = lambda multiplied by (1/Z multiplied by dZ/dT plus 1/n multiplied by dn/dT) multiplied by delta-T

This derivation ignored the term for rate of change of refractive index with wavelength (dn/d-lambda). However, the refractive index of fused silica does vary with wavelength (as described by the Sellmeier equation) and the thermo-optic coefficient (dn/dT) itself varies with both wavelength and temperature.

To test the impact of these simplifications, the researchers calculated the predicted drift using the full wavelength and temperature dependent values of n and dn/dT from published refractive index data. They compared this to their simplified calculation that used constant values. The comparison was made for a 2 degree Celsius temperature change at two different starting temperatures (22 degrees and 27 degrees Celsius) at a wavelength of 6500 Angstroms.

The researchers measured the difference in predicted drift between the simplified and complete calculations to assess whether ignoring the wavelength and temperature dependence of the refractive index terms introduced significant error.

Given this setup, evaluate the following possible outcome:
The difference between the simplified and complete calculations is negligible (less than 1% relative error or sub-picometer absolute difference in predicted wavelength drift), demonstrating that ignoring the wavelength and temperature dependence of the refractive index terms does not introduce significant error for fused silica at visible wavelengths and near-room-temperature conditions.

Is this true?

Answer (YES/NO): YES